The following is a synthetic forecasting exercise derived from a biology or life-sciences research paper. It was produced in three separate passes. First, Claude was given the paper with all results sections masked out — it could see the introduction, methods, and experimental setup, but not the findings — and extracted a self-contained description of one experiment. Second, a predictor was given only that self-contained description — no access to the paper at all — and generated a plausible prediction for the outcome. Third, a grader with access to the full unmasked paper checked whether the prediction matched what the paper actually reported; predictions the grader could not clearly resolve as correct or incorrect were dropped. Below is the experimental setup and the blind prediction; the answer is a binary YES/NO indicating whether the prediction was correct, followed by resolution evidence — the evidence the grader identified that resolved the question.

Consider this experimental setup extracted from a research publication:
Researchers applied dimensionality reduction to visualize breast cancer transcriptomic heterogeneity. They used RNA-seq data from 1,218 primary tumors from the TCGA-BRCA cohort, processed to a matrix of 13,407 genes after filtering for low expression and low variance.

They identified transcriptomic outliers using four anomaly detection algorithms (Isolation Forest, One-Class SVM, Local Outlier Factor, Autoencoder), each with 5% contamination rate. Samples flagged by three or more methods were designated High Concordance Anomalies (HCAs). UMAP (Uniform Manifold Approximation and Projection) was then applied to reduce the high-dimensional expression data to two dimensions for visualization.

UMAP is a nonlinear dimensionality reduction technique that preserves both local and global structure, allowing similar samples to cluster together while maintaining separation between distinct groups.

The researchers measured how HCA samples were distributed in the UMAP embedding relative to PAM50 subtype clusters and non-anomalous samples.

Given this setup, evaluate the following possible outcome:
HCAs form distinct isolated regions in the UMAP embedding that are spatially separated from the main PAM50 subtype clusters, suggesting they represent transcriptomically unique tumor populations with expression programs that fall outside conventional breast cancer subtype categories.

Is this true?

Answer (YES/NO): NO